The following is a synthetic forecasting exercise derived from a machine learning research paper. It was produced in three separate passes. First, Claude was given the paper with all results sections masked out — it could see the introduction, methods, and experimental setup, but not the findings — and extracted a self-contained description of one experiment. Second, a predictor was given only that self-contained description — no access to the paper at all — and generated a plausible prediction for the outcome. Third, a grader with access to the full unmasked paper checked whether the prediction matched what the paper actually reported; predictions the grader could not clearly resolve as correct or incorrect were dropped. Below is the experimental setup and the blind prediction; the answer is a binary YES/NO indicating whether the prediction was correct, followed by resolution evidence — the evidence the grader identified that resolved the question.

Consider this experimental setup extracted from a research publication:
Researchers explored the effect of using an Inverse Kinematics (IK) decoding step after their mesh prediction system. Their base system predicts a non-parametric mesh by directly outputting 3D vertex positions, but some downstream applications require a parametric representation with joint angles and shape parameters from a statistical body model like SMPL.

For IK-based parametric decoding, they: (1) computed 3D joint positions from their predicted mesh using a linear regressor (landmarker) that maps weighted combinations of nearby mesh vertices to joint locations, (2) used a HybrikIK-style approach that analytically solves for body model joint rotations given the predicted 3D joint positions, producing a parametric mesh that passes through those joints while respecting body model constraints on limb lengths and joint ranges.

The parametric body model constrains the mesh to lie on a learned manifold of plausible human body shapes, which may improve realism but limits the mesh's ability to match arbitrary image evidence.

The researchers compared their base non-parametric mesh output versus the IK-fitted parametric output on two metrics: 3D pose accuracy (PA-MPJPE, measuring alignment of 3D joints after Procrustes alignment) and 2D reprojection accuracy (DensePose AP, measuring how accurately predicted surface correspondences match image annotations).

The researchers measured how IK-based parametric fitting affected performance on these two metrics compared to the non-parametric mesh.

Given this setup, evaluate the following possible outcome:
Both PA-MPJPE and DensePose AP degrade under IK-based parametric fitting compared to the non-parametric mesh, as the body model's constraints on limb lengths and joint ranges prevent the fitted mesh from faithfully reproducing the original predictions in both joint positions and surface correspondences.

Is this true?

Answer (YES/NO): NO